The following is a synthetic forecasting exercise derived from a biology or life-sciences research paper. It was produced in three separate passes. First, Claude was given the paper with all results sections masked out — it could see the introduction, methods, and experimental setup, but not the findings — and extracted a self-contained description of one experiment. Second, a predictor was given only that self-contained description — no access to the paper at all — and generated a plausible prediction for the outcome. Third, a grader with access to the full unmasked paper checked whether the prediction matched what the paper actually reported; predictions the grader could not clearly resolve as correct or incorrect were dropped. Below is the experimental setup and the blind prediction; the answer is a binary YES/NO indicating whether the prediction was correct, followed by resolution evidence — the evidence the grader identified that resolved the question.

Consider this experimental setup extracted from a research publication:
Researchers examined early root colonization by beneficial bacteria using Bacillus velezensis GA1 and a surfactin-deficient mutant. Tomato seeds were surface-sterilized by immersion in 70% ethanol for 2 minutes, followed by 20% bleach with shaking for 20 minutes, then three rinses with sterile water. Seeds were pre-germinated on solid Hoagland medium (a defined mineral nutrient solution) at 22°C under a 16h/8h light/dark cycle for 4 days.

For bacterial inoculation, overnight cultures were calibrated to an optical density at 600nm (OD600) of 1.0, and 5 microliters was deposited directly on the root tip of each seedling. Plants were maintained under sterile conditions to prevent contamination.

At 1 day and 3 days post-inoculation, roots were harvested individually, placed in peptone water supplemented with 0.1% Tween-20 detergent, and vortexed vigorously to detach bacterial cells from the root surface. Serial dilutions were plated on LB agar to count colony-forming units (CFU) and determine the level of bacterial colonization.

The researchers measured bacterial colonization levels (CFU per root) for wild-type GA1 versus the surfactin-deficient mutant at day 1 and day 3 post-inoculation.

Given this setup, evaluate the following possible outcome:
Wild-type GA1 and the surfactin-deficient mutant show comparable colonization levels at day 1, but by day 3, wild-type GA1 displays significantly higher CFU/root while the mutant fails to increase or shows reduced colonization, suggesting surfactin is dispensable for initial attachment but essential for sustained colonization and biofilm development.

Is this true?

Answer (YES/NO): NO